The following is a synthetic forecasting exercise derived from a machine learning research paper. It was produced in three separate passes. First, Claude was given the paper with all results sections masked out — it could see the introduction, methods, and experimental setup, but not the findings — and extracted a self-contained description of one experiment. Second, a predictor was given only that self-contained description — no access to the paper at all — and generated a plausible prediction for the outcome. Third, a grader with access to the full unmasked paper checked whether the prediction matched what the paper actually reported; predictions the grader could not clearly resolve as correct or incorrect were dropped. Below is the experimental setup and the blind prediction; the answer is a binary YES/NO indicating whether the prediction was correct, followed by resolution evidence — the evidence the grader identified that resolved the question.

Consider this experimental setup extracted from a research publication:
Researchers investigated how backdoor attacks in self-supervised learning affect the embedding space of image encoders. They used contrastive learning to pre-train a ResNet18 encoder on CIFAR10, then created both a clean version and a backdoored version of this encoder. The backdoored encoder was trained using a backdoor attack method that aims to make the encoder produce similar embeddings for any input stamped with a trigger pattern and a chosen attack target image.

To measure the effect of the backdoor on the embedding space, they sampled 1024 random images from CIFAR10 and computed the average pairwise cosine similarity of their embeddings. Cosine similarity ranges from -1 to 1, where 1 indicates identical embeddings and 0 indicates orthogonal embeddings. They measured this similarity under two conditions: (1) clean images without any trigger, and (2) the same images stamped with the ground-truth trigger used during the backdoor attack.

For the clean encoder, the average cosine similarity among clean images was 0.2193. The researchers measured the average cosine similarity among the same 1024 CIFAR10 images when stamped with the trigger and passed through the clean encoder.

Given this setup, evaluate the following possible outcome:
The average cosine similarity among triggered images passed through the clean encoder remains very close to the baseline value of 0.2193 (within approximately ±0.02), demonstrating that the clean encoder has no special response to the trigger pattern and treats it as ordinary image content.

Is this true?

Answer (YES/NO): NO